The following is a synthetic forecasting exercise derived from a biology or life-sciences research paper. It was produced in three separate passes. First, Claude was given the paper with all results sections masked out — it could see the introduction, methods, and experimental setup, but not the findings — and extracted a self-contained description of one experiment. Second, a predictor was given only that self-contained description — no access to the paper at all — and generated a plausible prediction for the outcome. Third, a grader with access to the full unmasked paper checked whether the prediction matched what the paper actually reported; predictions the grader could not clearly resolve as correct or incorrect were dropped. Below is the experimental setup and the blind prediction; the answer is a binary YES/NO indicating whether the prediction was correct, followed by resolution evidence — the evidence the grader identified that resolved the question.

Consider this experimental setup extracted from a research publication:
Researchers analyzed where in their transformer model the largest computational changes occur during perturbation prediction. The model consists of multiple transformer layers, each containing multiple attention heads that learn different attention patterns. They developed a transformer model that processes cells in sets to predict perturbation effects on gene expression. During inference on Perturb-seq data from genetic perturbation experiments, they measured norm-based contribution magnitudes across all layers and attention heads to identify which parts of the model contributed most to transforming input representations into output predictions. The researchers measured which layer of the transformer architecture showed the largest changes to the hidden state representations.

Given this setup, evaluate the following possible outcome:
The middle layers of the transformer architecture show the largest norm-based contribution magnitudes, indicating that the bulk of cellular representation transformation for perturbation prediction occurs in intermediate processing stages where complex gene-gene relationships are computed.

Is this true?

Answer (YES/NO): NO